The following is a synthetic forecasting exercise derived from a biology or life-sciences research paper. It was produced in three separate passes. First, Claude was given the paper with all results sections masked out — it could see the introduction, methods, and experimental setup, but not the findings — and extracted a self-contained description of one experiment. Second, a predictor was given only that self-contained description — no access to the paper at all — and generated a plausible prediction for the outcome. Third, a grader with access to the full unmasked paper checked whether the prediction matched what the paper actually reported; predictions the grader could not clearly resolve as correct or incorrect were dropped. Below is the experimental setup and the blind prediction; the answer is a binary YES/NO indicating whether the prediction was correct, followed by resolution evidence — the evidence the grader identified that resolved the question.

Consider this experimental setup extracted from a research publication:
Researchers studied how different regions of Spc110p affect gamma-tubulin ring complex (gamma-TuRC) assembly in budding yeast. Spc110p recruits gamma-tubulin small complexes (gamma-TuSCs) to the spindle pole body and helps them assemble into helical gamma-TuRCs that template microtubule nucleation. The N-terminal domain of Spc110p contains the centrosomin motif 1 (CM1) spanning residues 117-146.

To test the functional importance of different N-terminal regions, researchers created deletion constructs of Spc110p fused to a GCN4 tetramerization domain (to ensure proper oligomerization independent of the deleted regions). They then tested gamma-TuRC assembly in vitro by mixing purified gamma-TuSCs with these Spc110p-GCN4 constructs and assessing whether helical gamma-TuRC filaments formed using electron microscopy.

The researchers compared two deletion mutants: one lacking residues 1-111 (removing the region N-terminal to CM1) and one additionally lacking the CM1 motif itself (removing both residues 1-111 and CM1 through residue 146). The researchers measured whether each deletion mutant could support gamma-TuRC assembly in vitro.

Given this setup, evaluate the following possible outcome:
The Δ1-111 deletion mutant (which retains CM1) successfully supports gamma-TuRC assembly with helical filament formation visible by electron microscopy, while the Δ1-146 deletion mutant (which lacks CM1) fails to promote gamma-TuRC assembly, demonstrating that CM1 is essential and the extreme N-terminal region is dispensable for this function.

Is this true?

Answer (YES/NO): YES